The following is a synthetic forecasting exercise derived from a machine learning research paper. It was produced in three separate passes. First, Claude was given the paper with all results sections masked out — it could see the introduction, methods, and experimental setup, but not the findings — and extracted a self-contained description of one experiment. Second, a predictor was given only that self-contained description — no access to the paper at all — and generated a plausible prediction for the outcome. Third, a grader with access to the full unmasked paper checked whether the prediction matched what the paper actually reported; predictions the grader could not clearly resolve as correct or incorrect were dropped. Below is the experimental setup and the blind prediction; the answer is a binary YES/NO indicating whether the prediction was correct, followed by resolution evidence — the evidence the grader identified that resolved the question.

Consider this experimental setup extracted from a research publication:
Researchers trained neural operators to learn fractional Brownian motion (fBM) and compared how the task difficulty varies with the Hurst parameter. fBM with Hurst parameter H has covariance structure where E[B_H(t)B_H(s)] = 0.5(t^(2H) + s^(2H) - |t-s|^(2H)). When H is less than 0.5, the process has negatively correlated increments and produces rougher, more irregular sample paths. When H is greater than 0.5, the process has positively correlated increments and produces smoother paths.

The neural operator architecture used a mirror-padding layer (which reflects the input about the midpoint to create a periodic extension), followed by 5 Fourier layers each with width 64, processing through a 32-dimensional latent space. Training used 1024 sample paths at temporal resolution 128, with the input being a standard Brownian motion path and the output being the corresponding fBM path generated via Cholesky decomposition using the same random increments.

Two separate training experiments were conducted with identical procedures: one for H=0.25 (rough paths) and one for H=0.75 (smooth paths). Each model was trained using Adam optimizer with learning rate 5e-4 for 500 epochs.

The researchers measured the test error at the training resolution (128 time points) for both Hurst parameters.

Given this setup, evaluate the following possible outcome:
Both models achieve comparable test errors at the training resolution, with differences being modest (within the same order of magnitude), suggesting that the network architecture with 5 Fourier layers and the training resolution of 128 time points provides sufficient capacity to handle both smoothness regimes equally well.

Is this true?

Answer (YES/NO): YES